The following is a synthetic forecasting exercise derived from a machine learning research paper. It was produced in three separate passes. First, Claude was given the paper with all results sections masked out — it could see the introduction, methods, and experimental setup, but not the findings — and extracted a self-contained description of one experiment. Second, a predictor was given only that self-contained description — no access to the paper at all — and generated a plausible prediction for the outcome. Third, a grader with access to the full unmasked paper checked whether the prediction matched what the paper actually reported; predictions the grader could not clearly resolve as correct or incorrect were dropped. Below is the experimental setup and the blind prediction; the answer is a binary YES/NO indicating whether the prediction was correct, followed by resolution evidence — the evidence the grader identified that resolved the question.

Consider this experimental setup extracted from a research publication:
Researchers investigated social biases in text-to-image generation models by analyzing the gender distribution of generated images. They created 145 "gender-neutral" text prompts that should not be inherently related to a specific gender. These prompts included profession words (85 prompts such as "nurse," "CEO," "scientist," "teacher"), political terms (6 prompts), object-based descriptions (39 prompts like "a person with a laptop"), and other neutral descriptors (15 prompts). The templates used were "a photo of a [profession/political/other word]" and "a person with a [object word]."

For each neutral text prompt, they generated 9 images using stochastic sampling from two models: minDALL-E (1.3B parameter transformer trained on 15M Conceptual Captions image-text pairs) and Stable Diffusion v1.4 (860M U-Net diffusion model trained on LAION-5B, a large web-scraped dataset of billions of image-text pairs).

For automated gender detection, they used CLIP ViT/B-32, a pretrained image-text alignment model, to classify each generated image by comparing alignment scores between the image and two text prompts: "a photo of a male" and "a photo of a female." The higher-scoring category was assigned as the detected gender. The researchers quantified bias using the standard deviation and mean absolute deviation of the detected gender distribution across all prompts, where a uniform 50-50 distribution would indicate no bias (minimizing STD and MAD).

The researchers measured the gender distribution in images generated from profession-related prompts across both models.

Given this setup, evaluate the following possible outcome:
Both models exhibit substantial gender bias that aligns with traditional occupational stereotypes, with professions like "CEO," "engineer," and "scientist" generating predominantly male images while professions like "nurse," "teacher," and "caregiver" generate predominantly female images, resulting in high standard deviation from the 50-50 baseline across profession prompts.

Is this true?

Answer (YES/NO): YES